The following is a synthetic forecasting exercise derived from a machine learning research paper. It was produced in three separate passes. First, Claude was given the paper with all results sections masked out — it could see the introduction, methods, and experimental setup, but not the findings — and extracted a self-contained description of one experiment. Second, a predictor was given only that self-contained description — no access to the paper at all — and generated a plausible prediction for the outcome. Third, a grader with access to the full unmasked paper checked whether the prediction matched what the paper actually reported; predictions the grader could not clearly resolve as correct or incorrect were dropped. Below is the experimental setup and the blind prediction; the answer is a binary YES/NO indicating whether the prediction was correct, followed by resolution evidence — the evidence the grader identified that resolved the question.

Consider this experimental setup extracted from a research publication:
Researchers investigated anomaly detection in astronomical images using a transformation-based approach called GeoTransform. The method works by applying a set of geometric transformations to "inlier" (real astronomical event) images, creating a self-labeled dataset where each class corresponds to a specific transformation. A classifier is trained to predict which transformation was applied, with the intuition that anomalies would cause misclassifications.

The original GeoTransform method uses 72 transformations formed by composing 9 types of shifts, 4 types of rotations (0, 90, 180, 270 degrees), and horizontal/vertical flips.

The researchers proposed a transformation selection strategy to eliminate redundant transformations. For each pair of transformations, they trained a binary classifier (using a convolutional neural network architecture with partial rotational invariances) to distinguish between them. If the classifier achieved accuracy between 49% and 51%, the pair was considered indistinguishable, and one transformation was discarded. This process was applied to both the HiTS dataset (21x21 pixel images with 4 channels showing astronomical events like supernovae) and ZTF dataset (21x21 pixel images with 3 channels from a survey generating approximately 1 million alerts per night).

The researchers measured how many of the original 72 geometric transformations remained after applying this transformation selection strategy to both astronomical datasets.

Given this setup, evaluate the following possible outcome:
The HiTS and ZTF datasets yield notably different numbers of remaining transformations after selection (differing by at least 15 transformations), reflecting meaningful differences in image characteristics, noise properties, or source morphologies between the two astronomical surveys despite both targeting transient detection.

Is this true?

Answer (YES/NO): NO